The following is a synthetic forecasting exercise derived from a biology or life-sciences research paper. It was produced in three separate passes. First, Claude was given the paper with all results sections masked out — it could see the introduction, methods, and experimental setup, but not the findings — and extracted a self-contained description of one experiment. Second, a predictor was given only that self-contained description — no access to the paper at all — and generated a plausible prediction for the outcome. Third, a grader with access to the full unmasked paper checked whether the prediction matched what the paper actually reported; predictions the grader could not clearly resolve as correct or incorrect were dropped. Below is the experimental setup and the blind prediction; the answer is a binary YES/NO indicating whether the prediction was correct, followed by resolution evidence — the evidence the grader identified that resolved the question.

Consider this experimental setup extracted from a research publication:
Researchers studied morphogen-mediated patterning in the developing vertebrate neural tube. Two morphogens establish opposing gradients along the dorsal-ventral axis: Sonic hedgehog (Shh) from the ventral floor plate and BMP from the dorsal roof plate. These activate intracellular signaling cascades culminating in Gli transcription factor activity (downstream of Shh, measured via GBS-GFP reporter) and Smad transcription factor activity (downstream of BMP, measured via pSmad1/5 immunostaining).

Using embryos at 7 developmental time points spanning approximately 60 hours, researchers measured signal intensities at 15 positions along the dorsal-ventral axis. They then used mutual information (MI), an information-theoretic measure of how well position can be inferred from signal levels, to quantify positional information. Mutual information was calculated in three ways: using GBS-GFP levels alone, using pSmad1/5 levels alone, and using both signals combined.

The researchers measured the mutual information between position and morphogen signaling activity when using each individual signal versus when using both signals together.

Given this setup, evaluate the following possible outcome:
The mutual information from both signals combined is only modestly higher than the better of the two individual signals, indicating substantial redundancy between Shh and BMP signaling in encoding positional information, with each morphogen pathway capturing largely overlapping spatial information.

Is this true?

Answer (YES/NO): NO